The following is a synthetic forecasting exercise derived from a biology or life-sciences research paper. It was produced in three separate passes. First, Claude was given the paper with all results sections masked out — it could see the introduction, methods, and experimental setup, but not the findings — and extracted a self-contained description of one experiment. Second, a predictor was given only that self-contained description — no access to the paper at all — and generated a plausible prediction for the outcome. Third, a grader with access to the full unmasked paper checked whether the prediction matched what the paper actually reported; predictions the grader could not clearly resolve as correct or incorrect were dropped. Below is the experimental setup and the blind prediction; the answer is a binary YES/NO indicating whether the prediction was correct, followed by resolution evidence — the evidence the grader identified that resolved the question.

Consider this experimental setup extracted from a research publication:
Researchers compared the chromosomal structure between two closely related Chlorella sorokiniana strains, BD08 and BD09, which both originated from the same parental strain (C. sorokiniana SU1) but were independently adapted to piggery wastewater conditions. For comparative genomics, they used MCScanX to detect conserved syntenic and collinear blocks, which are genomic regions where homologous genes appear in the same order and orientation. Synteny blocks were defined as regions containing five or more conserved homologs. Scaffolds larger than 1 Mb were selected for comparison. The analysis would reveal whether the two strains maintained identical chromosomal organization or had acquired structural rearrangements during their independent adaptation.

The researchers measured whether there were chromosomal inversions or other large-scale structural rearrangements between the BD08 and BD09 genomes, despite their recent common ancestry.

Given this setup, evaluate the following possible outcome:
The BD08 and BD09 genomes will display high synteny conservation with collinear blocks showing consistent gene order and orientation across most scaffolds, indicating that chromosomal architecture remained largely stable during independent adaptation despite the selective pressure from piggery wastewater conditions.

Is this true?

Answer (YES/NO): NO